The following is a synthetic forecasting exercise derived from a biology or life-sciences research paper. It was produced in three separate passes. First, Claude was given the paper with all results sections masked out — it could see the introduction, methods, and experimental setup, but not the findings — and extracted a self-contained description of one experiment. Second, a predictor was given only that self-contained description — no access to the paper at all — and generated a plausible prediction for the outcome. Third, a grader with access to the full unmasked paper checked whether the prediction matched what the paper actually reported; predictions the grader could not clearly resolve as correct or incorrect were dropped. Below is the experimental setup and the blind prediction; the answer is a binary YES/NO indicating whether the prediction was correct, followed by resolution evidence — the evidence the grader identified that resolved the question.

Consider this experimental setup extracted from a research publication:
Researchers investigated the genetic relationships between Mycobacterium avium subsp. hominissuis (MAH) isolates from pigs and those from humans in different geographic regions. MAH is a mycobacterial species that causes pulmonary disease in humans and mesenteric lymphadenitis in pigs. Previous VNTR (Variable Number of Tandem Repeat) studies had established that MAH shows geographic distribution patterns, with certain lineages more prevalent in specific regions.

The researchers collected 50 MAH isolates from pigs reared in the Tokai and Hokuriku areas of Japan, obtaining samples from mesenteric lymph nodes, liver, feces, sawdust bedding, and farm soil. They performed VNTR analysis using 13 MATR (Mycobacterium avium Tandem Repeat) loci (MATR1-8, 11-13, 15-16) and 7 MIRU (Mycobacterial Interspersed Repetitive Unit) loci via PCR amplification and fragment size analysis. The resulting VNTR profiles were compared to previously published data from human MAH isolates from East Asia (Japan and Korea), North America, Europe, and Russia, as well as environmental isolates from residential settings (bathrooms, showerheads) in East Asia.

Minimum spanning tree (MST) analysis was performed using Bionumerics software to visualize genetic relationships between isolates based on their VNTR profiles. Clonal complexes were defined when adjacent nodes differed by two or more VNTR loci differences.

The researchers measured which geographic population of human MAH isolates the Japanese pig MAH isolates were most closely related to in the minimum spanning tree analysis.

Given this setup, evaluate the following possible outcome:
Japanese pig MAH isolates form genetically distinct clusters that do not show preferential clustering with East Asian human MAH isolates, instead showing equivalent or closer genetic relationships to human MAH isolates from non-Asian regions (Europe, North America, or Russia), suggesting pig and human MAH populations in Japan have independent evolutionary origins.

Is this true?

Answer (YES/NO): YES